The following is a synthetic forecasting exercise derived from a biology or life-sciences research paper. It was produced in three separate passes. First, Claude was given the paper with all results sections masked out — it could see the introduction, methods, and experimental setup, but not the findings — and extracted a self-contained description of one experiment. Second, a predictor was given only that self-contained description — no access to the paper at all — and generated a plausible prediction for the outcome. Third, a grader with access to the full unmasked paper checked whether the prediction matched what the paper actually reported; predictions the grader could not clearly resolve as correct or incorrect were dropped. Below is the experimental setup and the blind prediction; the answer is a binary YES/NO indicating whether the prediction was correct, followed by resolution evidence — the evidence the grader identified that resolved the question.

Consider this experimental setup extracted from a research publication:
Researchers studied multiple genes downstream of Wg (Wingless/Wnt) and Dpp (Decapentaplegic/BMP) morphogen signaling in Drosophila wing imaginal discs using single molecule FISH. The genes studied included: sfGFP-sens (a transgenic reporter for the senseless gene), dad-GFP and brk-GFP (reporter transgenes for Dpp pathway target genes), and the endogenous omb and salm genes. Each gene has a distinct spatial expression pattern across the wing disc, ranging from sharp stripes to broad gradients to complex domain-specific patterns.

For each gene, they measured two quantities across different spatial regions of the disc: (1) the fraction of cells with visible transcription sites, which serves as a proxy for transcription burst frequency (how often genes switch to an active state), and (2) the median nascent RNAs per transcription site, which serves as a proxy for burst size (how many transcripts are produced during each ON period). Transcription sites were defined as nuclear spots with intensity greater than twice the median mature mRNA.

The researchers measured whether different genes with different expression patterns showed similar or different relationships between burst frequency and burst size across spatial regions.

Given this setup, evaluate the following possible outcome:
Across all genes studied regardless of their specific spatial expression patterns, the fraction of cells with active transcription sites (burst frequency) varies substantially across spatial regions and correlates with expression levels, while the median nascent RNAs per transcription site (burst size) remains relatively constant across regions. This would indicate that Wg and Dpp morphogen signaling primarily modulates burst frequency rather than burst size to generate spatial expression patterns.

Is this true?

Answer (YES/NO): YES